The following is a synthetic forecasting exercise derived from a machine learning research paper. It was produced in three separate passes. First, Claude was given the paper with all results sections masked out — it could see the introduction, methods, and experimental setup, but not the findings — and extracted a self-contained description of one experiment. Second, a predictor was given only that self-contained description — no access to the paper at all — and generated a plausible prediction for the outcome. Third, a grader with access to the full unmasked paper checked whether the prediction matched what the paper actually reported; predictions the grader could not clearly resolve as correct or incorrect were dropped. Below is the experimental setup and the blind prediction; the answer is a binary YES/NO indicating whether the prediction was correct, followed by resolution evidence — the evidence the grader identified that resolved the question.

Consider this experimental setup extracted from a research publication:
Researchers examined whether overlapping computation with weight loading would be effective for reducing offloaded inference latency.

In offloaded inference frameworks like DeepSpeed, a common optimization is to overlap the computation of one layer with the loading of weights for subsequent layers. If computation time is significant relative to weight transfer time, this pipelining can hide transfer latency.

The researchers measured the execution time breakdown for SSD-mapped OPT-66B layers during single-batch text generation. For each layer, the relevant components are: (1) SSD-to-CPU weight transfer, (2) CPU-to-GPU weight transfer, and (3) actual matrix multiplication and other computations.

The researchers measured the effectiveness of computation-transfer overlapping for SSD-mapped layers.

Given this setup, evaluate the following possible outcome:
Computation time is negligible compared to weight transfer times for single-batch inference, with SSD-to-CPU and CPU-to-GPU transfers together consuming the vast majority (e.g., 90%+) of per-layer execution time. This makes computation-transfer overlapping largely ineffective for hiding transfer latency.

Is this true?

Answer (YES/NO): YES